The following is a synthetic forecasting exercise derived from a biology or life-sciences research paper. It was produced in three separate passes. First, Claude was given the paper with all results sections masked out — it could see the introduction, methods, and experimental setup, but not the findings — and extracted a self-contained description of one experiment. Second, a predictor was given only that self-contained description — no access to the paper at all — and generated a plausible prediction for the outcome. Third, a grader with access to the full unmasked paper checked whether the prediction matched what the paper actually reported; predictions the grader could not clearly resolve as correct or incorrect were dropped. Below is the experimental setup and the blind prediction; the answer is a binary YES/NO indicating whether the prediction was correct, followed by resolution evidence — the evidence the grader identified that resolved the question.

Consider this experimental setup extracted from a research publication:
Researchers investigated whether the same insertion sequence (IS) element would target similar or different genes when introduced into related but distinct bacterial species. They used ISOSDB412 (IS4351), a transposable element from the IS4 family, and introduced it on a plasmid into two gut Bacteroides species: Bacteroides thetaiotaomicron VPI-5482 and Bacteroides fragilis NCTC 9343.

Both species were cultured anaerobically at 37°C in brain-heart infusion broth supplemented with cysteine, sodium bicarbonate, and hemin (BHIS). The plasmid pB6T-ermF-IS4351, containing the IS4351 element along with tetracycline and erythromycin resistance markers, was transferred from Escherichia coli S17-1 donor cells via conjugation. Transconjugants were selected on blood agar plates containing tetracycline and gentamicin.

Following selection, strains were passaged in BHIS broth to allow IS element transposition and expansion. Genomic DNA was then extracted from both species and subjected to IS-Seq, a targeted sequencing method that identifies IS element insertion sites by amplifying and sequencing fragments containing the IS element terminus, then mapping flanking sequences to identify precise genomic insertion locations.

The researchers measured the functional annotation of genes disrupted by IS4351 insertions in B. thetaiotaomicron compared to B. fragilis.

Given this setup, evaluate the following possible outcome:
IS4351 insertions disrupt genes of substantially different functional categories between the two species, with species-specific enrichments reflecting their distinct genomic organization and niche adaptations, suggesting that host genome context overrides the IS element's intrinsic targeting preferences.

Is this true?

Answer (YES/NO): NO